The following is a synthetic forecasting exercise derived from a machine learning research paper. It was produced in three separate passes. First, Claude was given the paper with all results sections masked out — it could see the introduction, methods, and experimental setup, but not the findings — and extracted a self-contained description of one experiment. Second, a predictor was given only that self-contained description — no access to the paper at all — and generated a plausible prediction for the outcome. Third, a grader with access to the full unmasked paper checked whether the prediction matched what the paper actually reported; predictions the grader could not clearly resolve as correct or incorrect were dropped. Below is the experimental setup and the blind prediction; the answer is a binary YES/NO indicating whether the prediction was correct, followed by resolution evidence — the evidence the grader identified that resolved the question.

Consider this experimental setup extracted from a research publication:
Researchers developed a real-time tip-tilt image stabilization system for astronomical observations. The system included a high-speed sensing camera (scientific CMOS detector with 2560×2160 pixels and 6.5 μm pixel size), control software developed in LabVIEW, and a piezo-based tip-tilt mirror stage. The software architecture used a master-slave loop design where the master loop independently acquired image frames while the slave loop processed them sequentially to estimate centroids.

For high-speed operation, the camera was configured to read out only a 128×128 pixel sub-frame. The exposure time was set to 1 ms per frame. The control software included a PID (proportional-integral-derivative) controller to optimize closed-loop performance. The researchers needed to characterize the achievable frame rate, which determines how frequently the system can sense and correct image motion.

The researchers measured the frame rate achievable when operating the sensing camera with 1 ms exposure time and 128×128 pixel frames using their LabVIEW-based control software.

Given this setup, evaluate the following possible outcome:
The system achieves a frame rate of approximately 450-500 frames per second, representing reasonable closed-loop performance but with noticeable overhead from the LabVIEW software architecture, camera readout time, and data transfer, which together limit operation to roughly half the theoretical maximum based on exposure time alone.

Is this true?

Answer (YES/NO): NO